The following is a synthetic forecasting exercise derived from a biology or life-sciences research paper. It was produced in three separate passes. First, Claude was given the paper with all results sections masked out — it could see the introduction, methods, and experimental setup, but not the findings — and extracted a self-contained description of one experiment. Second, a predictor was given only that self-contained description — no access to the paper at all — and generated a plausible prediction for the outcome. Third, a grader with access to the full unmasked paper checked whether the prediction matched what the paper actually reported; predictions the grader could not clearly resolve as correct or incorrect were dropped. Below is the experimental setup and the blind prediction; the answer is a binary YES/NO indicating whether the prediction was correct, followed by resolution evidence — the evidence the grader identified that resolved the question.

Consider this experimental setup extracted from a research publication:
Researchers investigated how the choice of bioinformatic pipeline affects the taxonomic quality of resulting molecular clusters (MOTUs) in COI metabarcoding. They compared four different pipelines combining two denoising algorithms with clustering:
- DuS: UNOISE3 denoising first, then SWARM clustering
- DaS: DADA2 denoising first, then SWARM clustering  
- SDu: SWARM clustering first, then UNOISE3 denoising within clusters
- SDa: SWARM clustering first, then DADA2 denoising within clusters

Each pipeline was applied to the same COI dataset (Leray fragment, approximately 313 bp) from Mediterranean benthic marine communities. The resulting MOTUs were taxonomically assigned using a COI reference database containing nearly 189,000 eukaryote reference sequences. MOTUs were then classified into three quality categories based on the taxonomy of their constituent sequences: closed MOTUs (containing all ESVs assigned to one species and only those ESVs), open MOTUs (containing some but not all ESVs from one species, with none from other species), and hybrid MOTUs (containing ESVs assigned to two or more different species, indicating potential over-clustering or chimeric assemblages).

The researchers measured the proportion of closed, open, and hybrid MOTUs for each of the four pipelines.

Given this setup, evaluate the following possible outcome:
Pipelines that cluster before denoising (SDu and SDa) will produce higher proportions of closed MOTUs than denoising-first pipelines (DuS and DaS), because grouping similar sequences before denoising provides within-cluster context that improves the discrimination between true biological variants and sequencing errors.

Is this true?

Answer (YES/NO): NO